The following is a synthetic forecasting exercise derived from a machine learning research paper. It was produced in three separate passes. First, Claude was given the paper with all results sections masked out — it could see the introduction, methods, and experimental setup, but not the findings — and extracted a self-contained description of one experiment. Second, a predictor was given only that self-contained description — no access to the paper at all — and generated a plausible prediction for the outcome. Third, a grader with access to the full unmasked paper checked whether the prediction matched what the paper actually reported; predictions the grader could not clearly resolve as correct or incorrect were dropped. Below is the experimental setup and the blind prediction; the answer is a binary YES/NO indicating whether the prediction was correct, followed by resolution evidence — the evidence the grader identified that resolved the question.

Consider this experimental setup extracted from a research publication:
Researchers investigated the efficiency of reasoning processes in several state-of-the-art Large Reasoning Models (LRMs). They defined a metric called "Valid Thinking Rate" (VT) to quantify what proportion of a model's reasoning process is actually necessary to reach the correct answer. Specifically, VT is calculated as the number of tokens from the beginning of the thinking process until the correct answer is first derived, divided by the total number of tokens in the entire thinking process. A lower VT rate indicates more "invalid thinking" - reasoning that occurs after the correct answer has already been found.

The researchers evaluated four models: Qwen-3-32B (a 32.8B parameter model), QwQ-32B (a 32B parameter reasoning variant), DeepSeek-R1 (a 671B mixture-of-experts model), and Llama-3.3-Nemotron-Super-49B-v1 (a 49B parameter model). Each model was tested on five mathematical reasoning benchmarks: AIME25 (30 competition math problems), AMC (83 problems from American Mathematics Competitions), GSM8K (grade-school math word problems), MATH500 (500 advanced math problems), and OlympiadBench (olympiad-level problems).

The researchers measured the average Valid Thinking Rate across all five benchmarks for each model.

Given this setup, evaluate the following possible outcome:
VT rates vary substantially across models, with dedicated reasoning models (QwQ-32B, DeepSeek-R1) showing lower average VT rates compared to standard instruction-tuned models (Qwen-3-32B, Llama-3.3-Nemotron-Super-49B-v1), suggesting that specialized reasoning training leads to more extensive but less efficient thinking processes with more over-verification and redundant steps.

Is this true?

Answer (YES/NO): NO